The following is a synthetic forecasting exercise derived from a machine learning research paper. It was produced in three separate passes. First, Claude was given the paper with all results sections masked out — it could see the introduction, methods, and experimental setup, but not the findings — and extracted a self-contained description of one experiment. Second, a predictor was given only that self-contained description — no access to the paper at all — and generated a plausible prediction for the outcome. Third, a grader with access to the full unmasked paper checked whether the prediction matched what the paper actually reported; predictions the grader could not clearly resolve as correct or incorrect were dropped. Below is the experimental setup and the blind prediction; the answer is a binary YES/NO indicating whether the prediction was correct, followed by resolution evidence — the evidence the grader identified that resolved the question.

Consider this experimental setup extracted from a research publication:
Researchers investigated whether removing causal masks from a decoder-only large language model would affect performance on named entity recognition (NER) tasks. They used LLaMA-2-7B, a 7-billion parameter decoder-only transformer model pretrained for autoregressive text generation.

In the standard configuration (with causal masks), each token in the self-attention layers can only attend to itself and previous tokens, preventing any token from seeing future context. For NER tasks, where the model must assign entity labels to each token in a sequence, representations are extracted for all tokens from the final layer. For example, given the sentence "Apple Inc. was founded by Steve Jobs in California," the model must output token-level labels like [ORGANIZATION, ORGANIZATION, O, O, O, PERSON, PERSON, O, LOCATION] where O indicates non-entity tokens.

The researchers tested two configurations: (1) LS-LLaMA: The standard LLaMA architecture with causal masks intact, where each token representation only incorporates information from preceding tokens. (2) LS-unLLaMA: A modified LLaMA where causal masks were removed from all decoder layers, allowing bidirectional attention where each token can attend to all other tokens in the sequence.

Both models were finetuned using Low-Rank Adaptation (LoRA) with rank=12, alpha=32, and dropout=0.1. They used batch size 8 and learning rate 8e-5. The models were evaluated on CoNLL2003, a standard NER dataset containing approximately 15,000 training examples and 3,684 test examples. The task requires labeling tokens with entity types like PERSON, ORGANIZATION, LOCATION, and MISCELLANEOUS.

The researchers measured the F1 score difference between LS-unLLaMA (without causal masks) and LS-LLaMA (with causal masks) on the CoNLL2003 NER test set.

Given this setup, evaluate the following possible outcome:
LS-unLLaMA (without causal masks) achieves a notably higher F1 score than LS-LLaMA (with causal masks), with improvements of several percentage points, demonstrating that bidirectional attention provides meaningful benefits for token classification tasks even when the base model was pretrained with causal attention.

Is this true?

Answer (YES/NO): YES